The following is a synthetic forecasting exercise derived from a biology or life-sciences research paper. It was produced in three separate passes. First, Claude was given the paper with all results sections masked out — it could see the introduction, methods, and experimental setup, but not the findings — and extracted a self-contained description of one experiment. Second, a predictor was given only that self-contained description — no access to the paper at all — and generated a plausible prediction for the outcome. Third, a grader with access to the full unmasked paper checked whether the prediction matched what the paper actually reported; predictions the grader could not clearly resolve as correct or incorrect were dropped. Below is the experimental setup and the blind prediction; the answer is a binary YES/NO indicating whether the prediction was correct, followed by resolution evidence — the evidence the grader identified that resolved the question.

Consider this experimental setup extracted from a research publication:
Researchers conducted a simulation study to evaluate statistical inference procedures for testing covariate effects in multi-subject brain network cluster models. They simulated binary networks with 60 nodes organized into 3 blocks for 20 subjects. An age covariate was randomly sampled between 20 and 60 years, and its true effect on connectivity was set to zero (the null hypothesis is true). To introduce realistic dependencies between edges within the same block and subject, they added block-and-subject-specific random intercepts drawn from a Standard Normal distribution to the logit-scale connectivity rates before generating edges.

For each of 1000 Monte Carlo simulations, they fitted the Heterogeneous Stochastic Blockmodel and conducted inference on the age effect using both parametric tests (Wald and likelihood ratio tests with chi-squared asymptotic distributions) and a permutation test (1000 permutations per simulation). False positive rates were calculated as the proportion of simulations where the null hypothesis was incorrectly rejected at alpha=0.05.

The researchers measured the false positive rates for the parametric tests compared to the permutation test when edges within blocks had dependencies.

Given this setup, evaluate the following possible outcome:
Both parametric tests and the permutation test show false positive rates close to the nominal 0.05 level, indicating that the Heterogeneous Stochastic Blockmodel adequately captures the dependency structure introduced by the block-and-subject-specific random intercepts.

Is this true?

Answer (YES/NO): NO